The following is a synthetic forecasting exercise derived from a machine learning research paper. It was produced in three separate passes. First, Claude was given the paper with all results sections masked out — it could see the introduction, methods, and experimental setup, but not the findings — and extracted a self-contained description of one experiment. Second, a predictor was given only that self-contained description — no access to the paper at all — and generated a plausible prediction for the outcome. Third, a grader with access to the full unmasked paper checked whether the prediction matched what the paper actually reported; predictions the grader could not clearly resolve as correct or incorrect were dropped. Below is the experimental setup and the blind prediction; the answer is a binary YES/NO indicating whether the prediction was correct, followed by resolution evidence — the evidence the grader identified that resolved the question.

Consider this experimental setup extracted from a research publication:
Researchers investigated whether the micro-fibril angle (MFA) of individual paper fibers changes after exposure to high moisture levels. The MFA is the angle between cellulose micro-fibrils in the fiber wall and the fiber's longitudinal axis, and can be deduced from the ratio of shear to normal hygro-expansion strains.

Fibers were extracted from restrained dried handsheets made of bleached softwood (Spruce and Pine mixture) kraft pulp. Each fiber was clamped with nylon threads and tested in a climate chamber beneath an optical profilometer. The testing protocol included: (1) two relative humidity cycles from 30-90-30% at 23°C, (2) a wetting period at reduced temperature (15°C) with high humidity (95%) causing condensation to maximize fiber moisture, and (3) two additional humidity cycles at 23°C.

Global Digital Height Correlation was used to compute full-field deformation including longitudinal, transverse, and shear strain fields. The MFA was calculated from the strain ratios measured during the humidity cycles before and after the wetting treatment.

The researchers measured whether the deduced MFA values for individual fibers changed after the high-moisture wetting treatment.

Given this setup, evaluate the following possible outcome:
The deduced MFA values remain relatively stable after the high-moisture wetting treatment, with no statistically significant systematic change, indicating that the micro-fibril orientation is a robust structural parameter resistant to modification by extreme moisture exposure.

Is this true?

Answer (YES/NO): NO